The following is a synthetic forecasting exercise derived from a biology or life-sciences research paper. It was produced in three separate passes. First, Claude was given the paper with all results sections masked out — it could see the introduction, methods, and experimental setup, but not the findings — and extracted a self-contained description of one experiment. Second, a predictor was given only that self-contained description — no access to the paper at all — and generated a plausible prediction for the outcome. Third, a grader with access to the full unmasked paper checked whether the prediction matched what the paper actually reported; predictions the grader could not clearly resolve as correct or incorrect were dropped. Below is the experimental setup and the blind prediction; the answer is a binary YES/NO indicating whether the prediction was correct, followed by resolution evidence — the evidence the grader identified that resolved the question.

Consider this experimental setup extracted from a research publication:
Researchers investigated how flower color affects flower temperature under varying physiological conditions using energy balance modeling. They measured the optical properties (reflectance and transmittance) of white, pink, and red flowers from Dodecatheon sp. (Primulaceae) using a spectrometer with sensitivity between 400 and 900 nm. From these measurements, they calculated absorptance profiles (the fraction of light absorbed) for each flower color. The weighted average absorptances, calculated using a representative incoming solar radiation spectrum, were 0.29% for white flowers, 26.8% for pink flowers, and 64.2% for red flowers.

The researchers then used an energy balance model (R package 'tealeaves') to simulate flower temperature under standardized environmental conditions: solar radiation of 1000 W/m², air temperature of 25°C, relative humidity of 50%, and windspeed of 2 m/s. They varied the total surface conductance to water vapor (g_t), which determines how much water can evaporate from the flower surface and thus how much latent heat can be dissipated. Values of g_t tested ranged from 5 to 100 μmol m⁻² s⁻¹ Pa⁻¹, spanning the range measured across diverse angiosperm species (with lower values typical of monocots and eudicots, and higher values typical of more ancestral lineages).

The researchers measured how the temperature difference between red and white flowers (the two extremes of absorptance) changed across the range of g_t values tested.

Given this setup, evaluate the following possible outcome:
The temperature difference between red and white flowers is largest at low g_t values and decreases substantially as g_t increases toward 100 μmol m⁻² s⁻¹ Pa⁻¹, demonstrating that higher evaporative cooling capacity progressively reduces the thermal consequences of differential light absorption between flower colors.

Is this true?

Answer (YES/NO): YES